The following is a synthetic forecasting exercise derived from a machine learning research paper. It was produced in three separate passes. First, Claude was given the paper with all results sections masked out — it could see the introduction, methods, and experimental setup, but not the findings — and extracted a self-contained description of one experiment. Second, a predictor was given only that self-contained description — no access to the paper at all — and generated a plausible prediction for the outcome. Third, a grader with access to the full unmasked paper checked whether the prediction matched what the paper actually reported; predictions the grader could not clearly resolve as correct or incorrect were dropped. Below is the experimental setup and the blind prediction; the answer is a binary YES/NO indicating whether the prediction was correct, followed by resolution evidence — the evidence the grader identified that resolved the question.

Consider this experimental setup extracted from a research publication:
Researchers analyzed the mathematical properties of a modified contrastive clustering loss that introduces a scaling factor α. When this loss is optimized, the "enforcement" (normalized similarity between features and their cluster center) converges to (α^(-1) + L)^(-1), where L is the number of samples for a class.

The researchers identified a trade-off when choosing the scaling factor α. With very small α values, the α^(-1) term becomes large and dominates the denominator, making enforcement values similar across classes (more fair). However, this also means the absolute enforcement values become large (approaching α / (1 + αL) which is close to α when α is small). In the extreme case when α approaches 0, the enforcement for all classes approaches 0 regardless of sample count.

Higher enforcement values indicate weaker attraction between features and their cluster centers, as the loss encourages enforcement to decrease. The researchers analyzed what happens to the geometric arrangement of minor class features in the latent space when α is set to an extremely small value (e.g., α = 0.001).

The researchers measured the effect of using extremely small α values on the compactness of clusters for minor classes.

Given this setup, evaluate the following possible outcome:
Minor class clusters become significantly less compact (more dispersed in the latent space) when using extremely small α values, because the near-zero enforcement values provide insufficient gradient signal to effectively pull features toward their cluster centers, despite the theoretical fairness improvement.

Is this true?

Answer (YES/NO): YES